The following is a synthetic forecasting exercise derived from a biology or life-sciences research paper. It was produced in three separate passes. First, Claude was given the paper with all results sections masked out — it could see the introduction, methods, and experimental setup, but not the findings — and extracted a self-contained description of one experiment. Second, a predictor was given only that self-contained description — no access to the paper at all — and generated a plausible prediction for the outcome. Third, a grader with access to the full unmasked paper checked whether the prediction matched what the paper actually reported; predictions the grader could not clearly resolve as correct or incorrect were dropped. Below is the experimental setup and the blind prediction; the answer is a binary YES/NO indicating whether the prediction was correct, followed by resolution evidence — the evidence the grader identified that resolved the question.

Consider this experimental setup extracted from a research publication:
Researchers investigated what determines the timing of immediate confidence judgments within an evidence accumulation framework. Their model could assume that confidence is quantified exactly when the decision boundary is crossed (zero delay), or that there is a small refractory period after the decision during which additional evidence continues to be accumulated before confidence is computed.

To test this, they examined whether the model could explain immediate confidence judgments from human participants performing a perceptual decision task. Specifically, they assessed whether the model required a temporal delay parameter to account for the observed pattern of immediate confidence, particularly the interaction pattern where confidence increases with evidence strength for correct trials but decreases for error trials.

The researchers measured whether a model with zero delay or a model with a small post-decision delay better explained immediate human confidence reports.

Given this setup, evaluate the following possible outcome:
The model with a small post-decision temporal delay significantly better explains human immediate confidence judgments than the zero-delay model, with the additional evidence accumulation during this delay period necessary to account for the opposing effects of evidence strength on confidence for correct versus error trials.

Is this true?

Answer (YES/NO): YES